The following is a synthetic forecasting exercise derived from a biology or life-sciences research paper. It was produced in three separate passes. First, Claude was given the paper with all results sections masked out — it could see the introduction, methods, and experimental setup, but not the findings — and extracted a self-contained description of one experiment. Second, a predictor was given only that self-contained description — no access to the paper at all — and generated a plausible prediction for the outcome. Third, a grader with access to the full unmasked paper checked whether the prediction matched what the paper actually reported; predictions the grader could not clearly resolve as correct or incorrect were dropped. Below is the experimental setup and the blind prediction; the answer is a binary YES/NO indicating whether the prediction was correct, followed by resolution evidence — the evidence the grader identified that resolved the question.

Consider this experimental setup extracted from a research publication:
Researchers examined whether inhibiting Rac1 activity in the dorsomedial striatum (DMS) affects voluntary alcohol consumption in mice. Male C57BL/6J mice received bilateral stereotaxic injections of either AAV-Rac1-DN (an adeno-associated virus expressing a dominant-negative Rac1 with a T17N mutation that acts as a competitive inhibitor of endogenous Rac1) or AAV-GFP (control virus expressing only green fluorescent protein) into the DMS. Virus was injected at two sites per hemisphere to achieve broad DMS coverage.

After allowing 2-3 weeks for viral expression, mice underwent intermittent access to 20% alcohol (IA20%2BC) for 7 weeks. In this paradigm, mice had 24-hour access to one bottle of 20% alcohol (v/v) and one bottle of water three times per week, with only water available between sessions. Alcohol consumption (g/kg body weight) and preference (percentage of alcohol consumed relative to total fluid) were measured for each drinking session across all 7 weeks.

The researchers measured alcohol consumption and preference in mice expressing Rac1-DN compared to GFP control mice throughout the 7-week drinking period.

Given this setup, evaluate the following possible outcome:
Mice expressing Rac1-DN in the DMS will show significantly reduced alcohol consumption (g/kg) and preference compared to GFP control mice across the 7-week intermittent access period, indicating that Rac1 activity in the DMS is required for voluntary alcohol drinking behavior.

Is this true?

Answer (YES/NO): NO